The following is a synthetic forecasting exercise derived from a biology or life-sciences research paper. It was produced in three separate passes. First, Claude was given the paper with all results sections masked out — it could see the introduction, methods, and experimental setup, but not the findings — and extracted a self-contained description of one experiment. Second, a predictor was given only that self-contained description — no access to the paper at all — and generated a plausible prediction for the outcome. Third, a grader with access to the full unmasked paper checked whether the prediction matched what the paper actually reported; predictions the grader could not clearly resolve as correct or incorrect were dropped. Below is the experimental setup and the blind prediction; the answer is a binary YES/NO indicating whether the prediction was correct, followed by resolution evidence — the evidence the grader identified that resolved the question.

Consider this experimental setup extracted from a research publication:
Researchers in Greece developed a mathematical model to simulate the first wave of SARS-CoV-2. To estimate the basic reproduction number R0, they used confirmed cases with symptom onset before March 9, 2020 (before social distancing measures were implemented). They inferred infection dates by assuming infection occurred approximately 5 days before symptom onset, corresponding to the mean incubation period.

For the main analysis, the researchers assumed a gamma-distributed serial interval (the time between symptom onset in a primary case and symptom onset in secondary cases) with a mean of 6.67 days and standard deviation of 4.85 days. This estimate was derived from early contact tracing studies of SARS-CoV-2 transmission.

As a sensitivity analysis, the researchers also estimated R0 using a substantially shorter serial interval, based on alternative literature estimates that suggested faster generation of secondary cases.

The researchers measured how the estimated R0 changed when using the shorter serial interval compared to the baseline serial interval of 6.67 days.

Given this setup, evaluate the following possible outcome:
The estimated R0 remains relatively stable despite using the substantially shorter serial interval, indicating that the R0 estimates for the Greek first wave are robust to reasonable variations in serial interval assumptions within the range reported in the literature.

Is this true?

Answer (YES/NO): NO